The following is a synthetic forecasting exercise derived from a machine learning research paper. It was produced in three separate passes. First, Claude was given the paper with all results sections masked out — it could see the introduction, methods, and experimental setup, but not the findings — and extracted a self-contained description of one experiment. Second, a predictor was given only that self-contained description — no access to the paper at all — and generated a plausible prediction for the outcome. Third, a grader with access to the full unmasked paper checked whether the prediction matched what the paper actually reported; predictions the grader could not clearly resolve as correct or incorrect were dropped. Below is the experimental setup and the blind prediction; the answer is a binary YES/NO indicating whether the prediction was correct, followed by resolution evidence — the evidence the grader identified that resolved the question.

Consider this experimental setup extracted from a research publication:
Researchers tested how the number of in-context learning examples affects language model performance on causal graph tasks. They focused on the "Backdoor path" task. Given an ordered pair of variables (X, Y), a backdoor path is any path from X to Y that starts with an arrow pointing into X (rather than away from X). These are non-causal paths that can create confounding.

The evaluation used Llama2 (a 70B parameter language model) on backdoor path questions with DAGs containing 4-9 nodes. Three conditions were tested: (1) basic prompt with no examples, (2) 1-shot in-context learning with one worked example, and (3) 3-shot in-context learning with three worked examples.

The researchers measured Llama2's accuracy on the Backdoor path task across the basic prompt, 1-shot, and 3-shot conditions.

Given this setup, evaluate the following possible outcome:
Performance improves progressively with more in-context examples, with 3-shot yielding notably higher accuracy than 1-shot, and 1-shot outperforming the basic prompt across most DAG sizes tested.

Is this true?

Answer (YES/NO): NO